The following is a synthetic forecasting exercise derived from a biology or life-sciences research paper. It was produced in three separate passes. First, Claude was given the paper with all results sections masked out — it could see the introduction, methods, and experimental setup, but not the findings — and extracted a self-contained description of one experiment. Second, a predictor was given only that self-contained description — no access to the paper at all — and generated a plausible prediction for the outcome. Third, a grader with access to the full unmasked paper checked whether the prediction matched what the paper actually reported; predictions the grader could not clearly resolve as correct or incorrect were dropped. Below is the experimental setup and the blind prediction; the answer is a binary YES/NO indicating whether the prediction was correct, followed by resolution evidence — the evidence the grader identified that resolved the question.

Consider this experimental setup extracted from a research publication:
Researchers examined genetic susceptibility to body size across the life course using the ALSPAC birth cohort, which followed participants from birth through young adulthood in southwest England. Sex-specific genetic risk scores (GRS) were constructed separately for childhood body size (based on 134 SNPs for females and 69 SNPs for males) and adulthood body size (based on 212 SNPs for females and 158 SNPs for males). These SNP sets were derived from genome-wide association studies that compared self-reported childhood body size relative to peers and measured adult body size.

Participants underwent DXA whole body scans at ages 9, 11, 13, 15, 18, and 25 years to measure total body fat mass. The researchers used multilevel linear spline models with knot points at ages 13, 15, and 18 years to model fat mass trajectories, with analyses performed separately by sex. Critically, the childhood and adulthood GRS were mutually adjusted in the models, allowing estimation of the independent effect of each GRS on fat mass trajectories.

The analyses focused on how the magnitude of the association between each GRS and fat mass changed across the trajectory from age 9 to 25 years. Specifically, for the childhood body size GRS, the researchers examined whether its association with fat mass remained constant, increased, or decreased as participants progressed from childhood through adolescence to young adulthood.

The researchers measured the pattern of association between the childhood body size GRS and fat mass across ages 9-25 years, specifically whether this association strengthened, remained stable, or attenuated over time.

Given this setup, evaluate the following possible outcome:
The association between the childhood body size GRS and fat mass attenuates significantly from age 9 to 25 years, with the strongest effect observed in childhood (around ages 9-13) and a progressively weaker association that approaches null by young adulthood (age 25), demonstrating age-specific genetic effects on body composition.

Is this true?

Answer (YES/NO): NO